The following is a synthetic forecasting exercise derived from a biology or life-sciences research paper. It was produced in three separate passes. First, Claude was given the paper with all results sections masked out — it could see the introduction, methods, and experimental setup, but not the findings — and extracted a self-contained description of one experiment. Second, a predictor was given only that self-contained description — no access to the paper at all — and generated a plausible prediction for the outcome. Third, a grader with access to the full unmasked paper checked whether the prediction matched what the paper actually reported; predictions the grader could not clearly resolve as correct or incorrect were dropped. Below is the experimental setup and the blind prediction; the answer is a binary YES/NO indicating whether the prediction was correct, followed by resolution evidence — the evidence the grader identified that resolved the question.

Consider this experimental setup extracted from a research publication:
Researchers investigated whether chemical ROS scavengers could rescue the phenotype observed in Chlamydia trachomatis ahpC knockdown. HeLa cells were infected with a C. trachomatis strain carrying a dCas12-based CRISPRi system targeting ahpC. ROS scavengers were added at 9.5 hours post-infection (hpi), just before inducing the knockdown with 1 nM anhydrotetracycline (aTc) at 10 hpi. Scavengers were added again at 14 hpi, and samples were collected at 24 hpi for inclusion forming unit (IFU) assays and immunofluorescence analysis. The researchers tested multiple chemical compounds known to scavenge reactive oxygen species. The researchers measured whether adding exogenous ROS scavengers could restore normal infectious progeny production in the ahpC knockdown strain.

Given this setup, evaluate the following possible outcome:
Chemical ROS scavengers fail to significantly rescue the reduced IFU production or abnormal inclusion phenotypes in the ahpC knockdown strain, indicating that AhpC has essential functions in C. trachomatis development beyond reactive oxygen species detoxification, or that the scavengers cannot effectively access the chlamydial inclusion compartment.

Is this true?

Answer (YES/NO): NO